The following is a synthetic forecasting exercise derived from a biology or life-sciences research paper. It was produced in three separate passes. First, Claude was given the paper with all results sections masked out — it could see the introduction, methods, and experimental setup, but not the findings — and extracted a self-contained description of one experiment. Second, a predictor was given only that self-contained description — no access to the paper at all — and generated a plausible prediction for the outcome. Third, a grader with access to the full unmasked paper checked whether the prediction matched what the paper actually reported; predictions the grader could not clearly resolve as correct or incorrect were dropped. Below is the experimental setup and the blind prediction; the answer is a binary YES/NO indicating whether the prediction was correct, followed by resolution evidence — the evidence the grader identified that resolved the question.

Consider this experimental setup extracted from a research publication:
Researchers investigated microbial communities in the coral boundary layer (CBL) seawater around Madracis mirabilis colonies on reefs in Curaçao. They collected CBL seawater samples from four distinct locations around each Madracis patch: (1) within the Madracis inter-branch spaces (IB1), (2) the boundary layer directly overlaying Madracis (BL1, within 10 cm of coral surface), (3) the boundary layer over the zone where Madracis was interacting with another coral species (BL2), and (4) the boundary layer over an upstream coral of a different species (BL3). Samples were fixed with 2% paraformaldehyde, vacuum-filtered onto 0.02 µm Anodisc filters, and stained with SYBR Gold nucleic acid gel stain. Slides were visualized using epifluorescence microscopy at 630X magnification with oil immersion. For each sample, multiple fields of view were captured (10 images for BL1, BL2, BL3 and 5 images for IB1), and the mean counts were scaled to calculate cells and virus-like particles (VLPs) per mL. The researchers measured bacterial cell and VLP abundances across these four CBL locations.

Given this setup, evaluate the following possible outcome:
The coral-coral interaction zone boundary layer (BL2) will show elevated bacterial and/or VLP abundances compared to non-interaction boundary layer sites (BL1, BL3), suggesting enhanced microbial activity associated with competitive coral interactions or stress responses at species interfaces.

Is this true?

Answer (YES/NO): NO